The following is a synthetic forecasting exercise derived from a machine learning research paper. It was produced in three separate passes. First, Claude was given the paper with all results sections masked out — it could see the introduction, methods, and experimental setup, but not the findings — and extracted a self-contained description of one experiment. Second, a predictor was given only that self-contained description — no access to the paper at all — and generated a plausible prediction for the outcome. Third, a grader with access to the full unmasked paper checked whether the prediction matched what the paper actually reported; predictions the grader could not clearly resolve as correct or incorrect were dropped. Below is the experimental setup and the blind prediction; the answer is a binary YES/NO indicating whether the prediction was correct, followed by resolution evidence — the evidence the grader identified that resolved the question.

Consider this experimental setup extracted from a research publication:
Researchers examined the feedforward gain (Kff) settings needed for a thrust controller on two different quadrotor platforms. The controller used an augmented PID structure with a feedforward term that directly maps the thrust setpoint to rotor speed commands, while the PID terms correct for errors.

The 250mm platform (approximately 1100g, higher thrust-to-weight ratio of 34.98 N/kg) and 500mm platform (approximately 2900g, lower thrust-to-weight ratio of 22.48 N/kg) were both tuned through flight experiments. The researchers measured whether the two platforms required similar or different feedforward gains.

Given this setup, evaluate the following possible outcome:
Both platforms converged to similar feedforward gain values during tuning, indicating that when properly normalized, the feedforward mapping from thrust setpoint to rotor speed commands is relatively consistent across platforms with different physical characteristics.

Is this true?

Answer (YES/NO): YES